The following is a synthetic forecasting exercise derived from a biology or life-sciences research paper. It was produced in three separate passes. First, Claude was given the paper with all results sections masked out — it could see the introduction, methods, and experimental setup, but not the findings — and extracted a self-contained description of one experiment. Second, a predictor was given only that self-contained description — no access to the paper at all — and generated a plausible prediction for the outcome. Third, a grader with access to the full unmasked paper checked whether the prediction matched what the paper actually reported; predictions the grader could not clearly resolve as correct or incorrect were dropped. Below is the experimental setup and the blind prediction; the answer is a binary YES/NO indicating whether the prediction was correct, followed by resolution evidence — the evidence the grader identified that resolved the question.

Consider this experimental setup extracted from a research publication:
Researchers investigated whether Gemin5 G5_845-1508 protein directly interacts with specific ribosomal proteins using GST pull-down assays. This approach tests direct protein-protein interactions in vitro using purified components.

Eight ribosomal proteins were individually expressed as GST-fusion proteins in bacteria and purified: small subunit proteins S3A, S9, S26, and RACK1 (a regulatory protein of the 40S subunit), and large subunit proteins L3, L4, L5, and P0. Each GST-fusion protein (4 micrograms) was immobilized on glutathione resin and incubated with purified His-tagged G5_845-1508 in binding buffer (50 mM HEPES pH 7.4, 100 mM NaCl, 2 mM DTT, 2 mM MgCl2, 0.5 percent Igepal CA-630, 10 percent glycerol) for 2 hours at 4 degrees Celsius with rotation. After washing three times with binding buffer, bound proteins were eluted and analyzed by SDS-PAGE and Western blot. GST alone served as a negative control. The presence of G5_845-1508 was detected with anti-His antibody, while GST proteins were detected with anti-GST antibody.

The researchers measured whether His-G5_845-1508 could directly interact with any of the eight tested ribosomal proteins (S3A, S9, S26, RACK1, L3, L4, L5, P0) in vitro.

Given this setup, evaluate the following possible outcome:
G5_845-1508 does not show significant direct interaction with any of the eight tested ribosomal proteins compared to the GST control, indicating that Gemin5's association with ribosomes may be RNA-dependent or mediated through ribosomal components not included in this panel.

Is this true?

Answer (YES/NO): NO